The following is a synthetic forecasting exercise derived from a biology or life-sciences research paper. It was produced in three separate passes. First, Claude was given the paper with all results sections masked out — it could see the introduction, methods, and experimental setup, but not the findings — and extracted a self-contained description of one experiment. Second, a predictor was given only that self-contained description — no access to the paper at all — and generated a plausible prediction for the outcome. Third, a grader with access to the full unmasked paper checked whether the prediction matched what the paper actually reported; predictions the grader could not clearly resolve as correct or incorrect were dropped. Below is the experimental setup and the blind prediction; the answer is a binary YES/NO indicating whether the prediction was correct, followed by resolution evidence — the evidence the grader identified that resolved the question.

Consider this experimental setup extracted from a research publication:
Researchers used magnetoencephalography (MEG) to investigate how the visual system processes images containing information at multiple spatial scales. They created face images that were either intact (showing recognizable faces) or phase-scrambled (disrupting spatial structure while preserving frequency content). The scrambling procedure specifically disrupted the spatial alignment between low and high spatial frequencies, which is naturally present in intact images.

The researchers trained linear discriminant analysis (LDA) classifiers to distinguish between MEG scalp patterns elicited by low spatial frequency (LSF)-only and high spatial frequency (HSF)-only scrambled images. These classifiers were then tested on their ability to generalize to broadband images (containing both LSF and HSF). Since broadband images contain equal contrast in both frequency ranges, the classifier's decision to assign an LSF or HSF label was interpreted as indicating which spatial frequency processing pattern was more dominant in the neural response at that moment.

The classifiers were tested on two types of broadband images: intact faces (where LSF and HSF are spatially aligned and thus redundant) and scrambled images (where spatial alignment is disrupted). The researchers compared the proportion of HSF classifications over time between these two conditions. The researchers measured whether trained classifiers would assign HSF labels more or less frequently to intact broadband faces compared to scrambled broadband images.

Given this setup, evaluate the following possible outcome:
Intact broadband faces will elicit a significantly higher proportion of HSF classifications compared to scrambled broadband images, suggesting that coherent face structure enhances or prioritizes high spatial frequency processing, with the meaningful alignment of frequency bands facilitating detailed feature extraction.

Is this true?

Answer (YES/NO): NO